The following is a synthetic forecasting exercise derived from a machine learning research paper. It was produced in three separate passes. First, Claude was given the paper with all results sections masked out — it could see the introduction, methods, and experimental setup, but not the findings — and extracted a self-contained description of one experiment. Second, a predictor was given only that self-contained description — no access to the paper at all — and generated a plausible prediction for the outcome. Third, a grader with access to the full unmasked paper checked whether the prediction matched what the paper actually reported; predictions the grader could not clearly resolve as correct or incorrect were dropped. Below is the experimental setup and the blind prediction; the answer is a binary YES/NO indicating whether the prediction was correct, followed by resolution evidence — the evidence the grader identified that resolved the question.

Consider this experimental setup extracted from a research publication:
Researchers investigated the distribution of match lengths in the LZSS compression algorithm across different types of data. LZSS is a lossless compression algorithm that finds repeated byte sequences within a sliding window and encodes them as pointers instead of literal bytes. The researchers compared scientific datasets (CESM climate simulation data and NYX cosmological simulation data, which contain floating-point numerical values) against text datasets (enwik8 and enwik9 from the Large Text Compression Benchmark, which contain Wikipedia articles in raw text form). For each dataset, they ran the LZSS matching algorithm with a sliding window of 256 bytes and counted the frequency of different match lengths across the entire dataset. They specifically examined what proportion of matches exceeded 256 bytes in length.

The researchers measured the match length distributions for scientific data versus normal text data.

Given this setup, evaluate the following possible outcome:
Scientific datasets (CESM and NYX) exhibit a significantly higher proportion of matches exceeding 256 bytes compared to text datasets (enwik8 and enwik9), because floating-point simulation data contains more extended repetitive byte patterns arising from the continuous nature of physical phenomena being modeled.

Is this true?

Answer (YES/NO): YES